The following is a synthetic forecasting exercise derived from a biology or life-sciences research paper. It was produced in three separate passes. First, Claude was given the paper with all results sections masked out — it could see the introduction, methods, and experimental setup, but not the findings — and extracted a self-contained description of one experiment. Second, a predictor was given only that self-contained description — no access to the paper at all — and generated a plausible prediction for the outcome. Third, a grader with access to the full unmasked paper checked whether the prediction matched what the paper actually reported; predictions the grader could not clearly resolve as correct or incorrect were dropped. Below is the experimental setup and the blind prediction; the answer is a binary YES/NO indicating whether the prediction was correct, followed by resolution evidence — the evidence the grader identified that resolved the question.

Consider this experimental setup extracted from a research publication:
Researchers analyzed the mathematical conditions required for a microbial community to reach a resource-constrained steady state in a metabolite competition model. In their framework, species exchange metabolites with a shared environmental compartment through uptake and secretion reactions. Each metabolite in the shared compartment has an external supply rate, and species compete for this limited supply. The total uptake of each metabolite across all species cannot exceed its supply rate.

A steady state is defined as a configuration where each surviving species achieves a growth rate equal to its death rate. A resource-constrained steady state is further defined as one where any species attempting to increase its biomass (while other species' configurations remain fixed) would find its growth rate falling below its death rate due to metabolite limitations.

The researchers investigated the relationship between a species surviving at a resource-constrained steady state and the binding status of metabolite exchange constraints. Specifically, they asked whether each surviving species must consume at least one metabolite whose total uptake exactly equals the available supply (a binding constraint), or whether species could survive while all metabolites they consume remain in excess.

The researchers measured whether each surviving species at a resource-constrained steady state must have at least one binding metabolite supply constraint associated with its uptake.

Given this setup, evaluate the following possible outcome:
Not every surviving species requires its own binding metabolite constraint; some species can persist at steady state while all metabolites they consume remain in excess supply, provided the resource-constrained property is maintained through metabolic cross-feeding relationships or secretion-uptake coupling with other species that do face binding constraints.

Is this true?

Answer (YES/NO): NO